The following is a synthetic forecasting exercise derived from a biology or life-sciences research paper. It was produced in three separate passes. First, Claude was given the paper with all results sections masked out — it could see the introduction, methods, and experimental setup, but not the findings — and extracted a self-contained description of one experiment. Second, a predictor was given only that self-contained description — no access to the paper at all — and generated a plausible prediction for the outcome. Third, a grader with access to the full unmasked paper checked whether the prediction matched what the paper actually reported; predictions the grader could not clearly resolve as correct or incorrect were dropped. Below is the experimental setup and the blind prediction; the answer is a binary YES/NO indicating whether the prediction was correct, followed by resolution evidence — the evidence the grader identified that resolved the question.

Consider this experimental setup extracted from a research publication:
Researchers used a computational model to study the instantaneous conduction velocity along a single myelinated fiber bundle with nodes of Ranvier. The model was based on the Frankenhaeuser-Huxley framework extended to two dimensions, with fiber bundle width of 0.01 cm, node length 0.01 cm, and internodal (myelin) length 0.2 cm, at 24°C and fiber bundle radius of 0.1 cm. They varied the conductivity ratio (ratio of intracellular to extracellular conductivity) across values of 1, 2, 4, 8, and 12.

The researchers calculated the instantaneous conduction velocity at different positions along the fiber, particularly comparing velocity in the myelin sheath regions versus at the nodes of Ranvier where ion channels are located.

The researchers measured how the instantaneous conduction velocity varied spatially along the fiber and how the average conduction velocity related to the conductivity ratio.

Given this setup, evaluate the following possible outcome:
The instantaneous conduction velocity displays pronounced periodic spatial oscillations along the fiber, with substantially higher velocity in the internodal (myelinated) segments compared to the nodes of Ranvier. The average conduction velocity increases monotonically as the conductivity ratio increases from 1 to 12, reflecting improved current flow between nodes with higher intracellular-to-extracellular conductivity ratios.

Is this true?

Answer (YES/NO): NO